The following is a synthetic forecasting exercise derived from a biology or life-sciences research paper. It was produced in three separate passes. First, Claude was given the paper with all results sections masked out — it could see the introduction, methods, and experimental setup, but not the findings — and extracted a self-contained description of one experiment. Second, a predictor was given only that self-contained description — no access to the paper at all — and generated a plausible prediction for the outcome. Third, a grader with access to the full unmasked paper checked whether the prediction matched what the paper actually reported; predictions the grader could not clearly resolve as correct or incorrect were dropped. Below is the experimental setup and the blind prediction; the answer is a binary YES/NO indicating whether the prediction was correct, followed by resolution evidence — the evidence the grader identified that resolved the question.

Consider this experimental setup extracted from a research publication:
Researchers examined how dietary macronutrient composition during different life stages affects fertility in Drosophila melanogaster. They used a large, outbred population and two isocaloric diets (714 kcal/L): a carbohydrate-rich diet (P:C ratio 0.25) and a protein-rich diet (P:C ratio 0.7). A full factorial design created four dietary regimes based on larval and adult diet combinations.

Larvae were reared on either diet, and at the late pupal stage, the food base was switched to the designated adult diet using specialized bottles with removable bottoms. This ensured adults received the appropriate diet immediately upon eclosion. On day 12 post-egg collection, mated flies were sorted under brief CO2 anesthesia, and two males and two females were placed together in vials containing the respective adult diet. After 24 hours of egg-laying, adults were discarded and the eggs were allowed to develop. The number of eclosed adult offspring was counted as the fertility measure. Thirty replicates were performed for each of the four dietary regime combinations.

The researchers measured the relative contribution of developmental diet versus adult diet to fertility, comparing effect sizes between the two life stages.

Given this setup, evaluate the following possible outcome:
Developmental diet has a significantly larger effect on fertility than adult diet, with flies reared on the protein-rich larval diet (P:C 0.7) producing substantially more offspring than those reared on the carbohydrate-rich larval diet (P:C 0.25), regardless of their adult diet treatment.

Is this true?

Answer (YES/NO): NO